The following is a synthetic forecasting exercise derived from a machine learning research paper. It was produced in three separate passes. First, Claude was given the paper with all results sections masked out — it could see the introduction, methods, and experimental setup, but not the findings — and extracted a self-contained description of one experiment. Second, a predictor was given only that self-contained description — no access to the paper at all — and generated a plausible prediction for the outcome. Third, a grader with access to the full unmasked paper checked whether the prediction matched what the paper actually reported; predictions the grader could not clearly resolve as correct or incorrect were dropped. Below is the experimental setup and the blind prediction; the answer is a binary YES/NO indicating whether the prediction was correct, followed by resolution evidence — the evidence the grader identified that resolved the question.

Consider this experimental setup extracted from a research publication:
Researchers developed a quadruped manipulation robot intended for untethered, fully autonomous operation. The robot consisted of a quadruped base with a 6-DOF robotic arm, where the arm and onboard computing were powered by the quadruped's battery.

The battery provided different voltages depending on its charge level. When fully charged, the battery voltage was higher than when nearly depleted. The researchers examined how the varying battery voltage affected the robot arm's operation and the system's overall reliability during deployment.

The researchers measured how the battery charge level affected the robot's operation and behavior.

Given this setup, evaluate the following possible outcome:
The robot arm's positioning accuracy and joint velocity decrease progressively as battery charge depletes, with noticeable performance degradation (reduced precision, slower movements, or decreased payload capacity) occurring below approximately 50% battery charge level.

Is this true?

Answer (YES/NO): NO